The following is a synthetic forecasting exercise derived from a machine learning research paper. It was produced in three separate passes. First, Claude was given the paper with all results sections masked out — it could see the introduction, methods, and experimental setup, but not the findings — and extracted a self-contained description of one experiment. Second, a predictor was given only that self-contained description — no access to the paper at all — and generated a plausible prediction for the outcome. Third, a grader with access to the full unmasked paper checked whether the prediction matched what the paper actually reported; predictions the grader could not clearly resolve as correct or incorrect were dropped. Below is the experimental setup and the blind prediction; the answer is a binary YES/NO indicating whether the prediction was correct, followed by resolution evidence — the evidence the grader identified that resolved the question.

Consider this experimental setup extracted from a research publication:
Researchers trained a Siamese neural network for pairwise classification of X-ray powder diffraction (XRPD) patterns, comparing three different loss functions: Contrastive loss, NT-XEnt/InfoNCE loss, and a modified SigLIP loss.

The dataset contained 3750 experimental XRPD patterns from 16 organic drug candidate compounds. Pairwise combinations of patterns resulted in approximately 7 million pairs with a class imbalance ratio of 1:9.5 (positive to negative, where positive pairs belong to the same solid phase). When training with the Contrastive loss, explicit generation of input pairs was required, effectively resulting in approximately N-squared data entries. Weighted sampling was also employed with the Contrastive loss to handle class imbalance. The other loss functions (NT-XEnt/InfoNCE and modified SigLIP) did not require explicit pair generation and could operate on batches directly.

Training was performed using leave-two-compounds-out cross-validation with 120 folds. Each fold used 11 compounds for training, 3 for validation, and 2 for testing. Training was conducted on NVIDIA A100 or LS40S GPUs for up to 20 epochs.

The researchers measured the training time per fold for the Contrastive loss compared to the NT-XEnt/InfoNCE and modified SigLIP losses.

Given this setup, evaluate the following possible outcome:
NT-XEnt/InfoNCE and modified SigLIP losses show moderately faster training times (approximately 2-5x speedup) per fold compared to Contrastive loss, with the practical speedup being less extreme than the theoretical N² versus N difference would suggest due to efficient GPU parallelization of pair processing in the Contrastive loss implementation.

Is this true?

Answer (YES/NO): NO